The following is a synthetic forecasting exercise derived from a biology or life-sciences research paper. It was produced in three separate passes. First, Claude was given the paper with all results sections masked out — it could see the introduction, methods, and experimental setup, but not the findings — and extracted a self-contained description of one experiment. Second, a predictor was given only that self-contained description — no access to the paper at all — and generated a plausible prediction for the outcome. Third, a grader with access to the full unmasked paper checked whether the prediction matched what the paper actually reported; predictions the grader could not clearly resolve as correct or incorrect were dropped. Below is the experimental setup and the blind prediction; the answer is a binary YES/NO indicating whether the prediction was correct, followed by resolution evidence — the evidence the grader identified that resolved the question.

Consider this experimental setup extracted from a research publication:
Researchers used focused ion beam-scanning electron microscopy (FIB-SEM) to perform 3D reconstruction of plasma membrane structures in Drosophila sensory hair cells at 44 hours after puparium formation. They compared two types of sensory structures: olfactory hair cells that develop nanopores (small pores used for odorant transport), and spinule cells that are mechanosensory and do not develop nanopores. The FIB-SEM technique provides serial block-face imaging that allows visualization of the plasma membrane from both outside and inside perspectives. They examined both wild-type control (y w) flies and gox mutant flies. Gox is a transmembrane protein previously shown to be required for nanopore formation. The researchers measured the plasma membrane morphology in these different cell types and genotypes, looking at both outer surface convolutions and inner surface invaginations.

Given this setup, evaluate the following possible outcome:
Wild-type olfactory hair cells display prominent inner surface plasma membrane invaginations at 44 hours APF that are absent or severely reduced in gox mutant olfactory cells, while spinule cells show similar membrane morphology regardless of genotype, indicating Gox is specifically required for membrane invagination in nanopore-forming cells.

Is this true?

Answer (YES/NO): YES